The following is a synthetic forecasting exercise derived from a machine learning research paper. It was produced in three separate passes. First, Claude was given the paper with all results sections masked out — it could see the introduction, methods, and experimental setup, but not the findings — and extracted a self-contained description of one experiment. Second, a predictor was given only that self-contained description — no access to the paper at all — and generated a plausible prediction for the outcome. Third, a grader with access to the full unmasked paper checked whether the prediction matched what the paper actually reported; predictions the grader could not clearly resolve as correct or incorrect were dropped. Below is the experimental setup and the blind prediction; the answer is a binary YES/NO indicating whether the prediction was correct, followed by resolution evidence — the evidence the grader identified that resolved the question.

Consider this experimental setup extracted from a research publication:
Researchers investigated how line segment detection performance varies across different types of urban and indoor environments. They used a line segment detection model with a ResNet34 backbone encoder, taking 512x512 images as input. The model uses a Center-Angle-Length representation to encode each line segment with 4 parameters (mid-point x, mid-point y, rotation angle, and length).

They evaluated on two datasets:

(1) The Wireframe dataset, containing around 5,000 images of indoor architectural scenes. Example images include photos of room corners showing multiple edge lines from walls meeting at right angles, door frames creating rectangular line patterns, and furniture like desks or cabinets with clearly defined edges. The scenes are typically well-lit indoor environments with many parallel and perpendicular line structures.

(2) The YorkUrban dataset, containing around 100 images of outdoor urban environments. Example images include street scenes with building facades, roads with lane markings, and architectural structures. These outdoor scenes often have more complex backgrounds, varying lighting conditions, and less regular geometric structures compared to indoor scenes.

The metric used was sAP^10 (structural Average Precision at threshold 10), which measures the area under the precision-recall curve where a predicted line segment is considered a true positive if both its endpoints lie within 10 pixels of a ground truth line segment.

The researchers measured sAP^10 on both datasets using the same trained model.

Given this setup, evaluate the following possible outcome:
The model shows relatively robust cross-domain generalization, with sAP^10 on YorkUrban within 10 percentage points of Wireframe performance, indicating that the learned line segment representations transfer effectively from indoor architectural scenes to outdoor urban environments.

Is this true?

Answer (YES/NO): NO